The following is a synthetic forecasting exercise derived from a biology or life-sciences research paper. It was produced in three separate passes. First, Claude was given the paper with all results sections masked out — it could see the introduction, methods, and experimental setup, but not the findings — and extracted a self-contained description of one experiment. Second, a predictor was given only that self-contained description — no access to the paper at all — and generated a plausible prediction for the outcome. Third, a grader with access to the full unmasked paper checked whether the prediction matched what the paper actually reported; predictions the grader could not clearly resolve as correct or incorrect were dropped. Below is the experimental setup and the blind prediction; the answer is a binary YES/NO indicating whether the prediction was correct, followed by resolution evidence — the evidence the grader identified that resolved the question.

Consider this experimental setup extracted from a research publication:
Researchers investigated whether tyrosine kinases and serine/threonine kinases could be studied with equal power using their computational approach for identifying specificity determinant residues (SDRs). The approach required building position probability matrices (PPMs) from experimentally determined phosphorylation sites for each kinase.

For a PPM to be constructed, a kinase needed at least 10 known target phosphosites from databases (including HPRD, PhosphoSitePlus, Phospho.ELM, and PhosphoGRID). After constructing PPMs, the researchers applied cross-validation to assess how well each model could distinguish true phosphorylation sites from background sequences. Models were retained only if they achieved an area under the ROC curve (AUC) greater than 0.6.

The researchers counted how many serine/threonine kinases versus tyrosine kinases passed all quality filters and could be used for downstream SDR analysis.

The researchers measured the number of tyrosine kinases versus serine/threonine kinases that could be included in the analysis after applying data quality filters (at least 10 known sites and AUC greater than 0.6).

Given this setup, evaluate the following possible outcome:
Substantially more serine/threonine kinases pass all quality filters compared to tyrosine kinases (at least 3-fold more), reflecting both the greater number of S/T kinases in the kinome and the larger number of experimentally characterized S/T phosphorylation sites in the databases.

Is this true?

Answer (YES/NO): YES